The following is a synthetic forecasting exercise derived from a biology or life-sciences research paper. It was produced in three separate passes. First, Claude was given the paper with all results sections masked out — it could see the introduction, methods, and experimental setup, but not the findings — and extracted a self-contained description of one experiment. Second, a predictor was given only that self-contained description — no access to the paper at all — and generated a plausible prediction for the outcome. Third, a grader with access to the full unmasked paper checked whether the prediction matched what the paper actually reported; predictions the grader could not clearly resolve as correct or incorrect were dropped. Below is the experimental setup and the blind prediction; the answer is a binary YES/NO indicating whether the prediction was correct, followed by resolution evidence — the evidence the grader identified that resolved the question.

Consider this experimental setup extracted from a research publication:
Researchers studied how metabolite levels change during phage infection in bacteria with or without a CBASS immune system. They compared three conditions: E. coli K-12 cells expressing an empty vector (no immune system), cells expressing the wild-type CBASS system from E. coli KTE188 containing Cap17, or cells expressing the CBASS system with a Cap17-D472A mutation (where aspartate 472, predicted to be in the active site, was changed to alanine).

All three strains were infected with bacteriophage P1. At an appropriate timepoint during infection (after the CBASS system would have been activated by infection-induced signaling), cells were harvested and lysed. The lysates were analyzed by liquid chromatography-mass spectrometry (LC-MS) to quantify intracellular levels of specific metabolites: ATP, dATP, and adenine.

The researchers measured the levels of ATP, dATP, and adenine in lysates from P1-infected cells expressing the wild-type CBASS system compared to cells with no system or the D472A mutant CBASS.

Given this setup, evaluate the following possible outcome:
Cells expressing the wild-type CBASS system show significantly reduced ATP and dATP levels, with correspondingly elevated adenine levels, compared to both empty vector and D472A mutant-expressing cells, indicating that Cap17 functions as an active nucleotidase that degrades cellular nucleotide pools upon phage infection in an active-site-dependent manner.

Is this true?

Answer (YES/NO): YES